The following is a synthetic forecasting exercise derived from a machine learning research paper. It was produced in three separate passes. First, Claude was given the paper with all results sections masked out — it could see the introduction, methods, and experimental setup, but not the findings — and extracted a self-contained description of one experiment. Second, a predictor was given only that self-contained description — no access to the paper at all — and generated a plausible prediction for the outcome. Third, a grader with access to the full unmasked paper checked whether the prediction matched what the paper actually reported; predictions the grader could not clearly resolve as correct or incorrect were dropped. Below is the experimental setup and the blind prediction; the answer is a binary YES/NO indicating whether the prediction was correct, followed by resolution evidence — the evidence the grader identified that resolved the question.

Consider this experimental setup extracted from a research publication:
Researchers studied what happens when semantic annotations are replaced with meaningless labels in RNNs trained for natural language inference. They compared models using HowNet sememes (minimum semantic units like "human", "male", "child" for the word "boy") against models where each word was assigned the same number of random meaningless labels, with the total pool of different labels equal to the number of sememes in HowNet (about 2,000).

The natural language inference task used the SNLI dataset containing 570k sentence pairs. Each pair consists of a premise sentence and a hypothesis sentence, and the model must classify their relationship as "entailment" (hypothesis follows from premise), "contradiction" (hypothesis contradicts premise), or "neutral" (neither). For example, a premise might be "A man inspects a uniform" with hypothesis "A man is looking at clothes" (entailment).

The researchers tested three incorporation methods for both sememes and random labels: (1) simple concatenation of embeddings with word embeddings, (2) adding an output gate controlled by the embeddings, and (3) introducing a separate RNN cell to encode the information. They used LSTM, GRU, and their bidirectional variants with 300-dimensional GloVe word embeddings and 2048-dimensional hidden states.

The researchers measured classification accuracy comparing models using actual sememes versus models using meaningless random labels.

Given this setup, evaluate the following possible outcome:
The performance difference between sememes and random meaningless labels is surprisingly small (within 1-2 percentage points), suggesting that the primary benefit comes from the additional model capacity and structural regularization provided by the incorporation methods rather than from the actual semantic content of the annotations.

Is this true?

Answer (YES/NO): NO